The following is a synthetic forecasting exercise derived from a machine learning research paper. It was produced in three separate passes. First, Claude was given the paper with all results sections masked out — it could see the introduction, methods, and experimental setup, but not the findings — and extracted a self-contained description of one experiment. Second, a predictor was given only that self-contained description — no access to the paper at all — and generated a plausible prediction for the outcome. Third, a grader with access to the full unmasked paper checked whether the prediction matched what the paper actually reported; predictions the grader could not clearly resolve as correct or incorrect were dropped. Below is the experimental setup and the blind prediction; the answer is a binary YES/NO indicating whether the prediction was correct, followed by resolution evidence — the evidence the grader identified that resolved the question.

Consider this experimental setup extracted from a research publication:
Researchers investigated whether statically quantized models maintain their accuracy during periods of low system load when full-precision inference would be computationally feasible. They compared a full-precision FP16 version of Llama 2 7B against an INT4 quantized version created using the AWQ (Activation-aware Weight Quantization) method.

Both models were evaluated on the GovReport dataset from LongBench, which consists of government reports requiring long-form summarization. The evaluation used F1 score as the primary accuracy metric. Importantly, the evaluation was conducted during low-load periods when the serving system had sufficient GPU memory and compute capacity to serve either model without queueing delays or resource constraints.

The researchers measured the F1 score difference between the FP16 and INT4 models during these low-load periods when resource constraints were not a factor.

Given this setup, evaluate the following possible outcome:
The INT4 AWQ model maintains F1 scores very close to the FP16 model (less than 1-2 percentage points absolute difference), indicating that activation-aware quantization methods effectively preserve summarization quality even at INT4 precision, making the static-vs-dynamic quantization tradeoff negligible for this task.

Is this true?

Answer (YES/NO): NO